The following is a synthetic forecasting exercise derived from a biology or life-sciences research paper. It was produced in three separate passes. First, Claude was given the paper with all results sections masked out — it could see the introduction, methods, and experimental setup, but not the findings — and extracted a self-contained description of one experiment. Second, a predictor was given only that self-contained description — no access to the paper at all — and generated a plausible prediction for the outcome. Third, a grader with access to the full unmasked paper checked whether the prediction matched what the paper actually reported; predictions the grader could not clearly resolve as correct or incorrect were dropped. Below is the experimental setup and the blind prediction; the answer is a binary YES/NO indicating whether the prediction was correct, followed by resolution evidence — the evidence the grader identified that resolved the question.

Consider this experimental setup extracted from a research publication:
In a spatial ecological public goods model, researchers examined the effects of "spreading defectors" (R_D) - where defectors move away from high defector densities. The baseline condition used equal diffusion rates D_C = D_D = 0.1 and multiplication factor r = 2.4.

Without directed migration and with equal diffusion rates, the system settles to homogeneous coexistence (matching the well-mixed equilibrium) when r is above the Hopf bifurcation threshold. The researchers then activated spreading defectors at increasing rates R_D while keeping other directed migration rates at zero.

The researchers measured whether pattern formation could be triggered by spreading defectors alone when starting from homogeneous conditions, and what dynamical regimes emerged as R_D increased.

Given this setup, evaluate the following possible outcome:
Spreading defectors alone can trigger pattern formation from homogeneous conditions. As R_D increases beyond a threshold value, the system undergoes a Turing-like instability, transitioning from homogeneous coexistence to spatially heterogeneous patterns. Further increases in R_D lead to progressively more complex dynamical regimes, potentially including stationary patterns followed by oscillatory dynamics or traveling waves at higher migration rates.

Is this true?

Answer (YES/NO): NO